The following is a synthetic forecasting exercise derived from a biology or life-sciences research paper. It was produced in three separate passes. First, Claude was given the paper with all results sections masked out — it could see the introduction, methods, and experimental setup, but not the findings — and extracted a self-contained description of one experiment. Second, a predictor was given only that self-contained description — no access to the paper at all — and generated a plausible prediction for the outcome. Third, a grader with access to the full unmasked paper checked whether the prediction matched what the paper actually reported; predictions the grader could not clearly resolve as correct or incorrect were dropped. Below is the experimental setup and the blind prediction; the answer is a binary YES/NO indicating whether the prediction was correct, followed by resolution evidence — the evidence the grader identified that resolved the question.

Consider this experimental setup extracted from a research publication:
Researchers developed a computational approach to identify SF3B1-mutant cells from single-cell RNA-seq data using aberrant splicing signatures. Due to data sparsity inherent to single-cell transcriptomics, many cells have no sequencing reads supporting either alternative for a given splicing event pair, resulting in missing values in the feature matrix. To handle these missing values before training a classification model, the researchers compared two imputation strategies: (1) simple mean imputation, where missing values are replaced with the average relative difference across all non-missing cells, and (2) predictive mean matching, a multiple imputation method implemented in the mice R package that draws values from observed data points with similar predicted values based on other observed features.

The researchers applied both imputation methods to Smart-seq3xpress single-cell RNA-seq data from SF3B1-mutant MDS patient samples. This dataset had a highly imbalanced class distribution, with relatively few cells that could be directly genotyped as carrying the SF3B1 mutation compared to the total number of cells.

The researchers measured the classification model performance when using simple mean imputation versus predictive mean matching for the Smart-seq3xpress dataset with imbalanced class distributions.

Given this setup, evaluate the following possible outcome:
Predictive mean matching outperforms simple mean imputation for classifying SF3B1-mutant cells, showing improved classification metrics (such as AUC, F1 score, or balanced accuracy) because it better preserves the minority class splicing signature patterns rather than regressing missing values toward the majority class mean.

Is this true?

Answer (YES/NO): YES